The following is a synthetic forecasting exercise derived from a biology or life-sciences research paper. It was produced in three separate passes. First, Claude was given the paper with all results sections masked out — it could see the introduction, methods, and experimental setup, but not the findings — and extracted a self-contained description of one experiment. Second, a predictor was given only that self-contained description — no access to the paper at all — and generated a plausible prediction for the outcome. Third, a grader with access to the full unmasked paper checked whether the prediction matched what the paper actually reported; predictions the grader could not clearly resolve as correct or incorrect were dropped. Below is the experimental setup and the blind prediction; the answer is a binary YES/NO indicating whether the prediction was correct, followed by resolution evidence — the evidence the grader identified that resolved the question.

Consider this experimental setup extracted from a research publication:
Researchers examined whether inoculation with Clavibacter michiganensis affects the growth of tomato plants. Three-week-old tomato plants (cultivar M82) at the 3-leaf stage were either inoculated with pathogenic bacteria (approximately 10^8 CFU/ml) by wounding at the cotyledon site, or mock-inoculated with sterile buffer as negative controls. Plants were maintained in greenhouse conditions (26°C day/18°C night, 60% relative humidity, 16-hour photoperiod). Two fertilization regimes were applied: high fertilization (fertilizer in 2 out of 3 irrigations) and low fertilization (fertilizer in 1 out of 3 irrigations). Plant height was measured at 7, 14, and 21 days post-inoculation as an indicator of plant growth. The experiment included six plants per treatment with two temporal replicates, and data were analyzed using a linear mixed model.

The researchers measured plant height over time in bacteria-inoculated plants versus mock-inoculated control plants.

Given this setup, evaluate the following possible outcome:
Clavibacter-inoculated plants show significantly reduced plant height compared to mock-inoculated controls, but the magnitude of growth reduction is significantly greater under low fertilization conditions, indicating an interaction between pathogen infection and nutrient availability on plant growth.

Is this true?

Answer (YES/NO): NO